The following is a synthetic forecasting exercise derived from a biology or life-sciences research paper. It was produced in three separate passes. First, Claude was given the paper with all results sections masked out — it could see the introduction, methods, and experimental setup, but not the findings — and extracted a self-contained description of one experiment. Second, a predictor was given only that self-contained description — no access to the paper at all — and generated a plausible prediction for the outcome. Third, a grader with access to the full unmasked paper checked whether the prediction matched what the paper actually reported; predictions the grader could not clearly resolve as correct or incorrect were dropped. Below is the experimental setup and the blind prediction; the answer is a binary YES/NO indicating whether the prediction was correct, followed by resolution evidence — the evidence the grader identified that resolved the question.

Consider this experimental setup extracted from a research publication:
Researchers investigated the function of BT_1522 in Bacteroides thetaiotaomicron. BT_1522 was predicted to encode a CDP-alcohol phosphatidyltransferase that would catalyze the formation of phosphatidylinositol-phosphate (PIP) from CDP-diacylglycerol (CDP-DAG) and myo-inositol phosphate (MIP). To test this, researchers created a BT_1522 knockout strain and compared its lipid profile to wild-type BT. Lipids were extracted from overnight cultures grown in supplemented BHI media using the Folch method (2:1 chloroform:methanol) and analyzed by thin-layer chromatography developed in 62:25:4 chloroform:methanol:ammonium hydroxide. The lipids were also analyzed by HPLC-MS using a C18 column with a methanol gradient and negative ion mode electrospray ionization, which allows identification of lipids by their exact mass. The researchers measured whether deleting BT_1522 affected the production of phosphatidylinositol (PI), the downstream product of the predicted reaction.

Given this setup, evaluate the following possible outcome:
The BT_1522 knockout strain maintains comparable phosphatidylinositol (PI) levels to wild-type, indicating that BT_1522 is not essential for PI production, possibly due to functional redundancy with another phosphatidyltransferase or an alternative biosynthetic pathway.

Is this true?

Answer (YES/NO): YES